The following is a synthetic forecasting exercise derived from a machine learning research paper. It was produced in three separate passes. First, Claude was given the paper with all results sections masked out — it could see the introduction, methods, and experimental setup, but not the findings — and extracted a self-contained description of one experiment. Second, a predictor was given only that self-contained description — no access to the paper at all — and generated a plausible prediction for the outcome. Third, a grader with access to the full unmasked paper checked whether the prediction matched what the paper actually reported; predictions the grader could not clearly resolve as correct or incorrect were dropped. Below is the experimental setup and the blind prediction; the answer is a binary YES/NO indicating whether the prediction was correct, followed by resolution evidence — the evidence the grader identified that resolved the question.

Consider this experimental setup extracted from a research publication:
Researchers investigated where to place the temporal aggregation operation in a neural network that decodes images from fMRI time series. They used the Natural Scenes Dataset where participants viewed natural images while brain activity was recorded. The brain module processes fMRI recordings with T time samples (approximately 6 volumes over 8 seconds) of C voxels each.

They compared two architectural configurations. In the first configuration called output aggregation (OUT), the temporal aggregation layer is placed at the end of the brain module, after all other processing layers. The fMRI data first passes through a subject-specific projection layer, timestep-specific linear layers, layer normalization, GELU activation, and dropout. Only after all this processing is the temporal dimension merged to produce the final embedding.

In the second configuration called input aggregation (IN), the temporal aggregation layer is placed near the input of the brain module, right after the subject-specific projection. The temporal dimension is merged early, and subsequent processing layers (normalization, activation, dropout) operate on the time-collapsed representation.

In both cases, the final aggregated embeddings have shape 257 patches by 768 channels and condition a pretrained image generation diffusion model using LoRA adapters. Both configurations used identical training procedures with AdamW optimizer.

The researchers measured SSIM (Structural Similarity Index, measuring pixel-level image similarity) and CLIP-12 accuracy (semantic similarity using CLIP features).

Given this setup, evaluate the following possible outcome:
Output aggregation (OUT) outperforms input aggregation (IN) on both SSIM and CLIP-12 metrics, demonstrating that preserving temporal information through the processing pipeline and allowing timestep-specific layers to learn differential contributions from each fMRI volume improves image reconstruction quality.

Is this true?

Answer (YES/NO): YES